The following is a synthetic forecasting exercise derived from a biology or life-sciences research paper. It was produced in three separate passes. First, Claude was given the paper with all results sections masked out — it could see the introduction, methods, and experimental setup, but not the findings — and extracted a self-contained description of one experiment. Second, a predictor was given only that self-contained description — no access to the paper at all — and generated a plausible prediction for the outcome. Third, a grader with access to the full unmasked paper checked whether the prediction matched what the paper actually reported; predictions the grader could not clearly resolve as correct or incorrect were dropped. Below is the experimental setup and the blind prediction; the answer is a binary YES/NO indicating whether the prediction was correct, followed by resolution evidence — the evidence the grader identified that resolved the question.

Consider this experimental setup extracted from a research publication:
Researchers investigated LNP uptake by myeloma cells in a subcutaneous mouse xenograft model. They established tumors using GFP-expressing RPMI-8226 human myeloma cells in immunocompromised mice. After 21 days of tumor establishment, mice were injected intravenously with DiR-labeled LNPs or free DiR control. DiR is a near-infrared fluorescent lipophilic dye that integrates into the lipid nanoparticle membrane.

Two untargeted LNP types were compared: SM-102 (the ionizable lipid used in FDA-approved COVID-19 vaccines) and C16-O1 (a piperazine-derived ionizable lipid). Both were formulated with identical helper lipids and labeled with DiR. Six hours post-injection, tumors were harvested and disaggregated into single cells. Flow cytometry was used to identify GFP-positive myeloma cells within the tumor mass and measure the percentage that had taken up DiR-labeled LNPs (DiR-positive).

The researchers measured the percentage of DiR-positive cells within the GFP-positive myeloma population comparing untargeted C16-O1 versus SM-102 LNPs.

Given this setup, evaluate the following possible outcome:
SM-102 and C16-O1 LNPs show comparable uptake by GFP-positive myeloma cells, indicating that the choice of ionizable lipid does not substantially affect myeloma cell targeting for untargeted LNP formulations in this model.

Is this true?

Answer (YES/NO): YES